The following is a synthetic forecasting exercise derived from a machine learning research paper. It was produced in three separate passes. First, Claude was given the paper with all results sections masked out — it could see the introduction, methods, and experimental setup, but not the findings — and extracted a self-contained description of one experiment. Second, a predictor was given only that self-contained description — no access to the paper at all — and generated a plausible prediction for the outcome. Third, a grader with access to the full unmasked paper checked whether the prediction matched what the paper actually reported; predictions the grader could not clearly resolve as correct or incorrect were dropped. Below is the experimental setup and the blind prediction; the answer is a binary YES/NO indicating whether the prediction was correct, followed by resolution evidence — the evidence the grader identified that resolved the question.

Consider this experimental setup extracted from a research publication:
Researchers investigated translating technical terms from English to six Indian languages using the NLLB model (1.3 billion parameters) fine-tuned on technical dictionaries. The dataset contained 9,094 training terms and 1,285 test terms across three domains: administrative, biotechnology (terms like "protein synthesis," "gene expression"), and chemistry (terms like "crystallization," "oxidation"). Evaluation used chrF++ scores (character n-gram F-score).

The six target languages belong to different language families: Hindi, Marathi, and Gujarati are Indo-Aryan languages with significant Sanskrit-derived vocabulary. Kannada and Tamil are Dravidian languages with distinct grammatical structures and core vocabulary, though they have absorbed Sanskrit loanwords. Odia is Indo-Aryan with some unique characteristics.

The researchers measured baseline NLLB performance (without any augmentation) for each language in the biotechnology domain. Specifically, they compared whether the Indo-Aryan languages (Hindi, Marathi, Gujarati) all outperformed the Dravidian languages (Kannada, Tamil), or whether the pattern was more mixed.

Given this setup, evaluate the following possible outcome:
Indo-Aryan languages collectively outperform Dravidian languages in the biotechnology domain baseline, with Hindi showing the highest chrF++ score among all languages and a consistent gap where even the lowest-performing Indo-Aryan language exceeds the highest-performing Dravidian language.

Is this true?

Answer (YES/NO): NO